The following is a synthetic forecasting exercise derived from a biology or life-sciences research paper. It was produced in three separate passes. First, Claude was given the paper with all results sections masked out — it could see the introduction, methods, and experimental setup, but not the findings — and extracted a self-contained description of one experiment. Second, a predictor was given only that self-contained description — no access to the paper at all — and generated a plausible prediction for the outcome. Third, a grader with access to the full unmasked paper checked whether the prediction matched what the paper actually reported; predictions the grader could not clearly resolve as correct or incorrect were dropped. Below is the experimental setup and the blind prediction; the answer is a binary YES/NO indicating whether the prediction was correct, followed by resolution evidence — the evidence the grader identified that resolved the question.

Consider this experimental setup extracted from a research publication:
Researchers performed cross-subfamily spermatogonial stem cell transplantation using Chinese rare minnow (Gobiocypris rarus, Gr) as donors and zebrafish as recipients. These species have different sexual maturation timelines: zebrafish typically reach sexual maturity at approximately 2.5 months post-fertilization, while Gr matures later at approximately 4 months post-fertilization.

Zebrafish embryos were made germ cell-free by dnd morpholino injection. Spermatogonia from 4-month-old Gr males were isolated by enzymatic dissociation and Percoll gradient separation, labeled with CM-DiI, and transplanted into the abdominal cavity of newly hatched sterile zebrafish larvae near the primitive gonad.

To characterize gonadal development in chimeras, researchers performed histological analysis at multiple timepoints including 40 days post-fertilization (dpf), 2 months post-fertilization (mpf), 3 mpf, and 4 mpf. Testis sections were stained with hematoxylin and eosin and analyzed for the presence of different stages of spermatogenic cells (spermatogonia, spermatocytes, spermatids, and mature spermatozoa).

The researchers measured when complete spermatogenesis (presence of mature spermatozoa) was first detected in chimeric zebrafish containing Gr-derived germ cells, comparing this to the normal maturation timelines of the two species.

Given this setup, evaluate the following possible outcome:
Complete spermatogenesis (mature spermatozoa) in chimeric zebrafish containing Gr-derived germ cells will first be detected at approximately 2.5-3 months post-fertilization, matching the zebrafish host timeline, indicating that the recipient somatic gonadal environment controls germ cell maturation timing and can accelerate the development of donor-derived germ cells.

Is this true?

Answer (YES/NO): YES